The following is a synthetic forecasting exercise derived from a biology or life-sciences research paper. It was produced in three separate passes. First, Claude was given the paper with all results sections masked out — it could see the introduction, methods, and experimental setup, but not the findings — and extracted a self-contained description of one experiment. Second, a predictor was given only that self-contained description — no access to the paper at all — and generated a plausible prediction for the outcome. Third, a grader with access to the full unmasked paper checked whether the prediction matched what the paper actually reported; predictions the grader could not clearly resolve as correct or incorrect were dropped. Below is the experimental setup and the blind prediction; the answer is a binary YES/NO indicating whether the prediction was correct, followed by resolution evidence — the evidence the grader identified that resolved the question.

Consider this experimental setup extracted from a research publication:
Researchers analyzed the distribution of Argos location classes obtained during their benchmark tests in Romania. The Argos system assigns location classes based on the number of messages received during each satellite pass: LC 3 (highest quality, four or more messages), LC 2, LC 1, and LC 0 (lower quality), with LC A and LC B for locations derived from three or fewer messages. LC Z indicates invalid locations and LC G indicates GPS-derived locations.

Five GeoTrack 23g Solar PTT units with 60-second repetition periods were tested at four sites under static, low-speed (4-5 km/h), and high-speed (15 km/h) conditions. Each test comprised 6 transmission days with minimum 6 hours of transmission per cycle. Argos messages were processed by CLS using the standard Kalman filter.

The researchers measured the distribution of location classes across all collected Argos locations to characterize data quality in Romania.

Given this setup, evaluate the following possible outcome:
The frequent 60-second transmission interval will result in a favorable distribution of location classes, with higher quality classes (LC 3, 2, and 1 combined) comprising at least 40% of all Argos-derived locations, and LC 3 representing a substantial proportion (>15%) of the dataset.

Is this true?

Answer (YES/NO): NO